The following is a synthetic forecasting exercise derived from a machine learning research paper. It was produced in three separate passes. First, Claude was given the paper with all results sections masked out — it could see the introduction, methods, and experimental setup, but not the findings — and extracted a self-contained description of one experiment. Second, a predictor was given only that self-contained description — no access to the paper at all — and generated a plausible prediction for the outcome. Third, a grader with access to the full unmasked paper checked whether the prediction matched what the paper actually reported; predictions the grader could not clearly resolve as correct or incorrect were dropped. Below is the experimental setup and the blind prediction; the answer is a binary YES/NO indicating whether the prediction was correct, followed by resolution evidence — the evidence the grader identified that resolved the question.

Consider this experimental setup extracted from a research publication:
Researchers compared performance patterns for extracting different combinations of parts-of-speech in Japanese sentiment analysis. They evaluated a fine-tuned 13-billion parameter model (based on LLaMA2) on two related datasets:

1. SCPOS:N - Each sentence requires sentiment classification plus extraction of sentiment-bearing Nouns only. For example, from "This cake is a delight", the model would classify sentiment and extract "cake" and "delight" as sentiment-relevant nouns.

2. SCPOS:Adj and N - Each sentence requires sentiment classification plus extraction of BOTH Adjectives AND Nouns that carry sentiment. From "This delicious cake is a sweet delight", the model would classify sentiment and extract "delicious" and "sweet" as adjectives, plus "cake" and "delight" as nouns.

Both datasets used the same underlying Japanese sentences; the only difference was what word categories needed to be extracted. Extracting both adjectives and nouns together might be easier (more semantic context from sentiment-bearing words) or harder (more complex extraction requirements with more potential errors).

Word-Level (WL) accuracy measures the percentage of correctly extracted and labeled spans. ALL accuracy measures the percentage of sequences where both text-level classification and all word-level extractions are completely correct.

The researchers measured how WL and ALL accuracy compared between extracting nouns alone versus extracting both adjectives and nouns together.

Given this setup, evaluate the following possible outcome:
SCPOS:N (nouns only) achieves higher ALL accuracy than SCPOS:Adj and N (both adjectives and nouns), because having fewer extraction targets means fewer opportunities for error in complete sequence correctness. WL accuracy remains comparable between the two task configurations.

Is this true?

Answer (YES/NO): NO